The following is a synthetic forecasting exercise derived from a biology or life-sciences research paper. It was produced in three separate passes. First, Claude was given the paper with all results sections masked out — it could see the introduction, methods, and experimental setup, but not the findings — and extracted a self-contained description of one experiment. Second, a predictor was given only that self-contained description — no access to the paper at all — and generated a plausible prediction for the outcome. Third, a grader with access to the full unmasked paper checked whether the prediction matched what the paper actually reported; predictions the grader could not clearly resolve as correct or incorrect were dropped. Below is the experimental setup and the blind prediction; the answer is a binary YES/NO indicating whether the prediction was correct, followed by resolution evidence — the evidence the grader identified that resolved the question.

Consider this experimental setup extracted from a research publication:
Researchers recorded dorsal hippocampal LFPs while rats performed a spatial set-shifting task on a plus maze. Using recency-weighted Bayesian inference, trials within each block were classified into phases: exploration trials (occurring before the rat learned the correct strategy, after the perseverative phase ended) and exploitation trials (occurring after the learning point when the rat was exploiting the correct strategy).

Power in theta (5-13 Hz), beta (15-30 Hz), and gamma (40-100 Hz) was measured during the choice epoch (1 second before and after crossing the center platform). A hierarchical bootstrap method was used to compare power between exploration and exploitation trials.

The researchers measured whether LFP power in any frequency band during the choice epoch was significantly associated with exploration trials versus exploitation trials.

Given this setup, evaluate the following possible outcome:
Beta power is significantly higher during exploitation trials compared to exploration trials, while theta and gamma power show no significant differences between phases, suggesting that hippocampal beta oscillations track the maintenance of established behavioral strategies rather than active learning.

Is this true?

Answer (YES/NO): NO